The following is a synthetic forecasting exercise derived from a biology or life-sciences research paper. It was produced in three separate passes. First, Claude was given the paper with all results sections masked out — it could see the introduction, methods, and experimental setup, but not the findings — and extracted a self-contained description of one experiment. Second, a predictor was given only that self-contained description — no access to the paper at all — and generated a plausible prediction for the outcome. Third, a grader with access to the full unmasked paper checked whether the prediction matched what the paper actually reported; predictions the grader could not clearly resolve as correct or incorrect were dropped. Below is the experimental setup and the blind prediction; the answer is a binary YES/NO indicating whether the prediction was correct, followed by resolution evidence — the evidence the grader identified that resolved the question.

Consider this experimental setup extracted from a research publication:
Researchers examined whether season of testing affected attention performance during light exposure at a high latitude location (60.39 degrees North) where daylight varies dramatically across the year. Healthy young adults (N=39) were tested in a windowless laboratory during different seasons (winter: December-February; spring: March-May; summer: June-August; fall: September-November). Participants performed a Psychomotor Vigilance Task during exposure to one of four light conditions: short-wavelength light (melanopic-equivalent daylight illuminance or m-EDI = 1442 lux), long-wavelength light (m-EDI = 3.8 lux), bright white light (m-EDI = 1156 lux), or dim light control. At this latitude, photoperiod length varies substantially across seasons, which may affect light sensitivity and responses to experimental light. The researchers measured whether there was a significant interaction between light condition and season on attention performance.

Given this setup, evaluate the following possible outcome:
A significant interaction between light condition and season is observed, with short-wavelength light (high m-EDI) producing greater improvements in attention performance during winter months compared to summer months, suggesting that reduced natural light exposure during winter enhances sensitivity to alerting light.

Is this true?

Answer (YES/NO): NO